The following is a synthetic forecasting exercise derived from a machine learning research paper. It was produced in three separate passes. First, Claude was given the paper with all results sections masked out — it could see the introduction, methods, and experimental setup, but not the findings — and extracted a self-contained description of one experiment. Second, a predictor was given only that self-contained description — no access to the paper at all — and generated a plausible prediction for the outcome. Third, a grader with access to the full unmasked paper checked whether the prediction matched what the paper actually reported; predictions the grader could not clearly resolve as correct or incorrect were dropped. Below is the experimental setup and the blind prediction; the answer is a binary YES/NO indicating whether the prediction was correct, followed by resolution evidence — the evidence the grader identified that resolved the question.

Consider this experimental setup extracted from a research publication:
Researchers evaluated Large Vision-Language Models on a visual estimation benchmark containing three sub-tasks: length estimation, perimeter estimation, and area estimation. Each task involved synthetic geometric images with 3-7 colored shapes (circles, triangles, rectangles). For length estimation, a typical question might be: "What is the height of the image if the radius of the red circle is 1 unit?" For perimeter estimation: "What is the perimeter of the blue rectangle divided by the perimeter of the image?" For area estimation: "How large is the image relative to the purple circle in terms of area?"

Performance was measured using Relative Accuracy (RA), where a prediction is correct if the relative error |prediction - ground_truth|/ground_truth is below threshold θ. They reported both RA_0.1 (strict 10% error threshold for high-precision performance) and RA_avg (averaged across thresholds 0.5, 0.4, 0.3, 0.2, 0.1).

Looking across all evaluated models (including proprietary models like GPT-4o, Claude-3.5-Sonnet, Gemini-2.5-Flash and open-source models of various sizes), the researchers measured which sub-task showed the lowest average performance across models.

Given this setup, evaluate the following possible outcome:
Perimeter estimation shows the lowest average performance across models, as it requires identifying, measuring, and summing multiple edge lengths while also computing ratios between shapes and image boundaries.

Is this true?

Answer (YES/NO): NO